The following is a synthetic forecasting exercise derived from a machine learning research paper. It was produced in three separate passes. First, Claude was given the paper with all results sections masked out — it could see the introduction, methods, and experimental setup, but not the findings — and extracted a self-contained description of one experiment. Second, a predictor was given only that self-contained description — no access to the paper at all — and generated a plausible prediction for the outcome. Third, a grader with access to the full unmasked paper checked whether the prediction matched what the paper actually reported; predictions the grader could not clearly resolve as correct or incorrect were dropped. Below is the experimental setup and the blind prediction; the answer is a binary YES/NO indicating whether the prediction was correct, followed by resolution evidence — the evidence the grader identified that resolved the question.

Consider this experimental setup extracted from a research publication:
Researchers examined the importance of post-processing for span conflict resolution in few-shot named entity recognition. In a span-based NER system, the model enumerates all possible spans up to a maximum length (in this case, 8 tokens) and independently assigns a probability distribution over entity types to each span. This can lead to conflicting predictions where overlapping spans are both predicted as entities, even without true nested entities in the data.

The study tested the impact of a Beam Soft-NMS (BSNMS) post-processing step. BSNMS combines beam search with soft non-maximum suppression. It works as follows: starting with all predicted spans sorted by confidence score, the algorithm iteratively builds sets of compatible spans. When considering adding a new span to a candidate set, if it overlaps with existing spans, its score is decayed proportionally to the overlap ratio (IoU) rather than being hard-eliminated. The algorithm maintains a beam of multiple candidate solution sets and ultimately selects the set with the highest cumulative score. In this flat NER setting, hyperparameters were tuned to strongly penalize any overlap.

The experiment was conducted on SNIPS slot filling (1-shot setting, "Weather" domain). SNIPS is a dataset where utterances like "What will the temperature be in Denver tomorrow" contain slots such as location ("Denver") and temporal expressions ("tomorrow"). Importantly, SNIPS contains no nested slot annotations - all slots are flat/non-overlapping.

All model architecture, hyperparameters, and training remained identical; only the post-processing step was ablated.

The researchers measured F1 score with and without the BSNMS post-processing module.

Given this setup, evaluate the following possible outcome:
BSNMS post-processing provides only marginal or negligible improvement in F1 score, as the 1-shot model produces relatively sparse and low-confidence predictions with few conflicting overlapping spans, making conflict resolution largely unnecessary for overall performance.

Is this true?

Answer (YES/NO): NO